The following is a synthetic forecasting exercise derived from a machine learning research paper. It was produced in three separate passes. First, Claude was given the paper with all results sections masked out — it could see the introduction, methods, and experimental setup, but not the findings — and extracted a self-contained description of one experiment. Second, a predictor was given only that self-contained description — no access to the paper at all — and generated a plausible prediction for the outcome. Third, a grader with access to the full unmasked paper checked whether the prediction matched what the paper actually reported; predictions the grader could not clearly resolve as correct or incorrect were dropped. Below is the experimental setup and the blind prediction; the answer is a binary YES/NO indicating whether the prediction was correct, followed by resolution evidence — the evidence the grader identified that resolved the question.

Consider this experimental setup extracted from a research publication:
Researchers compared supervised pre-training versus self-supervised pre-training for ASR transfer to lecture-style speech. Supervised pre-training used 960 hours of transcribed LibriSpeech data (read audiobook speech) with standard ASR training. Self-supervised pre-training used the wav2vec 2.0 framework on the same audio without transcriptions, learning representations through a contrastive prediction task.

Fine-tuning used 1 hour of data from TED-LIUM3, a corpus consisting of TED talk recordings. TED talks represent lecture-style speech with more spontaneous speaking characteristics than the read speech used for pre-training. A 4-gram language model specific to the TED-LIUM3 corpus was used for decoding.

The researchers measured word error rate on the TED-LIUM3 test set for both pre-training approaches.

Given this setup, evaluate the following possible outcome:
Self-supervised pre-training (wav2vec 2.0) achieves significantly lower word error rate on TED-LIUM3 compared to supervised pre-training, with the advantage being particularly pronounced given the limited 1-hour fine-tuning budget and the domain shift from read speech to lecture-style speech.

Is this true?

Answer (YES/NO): NO